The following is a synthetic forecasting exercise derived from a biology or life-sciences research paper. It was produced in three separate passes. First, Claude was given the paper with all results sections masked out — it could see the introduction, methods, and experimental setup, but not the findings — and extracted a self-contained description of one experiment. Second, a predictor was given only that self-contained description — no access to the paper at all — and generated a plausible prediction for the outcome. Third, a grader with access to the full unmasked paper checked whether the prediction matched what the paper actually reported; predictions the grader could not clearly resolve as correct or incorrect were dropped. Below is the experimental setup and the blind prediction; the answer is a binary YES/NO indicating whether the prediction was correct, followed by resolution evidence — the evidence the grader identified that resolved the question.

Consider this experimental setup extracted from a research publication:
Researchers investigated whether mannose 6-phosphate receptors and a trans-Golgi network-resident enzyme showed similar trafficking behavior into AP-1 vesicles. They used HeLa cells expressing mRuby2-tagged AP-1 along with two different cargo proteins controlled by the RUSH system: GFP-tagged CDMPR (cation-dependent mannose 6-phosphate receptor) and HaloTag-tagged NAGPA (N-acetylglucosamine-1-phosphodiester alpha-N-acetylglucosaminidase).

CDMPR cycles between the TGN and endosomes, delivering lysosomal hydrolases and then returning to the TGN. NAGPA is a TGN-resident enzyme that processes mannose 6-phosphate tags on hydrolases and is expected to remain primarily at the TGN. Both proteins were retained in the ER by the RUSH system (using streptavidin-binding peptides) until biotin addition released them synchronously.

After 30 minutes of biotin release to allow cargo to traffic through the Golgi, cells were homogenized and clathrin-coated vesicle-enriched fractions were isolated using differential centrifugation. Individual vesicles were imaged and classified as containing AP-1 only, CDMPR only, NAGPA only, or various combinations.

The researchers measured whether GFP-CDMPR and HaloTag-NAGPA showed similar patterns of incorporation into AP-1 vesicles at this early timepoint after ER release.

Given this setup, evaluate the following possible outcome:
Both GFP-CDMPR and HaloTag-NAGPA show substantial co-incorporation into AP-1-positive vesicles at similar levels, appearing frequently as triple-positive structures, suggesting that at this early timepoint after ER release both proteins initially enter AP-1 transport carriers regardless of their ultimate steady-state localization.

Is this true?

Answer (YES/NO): NO